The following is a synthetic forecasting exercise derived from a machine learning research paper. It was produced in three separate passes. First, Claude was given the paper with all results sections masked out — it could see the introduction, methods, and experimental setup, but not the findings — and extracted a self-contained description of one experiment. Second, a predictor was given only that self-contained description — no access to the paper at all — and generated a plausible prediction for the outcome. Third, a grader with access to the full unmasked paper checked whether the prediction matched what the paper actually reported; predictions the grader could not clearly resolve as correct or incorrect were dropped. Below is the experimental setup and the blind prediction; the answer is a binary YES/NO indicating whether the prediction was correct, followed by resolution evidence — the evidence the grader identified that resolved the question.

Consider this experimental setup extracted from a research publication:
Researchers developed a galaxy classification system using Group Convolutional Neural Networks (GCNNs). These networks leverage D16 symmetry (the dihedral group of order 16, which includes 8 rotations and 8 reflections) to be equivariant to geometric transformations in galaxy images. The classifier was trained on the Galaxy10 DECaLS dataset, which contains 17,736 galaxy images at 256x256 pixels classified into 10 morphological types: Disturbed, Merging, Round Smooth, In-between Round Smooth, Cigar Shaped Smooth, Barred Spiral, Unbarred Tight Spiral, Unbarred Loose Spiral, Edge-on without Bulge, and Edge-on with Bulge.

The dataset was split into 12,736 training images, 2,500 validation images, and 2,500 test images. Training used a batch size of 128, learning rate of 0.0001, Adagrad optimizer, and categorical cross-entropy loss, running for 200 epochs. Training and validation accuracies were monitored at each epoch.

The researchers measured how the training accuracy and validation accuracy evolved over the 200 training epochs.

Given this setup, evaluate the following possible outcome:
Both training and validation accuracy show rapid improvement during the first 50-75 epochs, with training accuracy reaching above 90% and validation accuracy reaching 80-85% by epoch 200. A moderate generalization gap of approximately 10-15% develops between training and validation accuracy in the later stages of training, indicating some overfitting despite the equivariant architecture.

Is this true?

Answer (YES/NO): NO